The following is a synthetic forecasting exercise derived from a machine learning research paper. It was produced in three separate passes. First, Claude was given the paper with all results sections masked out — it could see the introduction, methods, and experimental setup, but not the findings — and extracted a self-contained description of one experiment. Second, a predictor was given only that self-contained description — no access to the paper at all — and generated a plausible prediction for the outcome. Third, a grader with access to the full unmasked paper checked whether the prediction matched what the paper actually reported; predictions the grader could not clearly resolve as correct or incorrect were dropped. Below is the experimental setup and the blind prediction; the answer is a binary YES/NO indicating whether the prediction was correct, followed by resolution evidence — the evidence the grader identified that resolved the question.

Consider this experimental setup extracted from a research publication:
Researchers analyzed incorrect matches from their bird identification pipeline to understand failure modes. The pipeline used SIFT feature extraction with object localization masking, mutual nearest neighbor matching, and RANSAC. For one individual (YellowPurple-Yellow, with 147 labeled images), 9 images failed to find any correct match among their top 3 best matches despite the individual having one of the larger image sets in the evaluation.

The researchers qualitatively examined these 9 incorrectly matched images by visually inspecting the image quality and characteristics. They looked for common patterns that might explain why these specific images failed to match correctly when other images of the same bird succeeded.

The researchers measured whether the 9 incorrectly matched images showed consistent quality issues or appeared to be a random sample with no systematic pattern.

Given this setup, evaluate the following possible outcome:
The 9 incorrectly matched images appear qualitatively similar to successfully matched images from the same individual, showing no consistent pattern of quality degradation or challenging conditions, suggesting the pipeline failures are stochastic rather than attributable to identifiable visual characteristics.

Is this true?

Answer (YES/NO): NO